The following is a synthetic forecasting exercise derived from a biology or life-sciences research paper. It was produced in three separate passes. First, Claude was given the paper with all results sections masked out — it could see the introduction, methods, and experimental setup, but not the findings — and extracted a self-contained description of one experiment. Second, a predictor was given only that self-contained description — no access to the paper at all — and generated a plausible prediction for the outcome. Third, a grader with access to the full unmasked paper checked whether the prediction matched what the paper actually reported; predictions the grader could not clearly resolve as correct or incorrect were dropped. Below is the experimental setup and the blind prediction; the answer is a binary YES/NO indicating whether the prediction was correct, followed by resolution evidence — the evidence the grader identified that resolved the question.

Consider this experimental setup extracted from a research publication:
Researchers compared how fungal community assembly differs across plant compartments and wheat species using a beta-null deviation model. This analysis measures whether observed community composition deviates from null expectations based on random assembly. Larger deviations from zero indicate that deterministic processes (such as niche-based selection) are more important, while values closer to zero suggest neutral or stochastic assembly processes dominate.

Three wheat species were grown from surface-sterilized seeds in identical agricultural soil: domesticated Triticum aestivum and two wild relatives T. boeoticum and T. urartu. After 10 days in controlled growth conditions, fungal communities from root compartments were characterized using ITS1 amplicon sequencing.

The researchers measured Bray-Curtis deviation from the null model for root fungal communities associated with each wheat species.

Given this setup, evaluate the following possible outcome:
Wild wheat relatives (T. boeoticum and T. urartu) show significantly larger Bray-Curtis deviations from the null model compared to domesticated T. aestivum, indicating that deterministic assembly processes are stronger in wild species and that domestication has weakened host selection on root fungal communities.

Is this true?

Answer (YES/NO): NO